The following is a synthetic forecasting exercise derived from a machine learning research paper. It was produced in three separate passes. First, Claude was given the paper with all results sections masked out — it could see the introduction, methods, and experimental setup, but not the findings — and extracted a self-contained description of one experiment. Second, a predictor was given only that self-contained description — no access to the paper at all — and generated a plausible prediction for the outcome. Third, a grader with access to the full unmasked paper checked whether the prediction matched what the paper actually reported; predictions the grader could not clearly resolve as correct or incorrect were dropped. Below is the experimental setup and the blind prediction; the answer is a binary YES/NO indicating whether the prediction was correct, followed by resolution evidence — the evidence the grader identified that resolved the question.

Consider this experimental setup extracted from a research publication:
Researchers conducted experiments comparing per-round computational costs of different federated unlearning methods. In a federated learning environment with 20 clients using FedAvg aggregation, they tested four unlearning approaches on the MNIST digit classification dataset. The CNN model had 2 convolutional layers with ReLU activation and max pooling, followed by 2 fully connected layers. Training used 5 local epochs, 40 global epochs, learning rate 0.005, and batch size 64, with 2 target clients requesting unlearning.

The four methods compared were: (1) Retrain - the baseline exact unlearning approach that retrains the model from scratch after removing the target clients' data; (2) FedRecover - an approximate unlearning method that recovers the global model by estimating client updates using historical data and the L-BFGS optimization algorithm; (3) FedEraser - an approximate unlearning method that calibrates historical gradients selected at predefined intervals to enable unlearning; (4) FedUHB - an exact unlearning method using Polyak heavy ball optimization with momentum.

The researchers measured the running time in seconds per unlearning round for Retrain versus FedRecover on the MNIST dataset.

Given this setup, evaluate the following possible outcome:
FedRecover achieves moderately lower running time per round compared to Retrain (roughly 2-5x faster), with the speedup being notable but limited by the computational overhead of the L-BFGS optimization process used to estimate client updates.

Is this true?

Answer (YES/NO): NO